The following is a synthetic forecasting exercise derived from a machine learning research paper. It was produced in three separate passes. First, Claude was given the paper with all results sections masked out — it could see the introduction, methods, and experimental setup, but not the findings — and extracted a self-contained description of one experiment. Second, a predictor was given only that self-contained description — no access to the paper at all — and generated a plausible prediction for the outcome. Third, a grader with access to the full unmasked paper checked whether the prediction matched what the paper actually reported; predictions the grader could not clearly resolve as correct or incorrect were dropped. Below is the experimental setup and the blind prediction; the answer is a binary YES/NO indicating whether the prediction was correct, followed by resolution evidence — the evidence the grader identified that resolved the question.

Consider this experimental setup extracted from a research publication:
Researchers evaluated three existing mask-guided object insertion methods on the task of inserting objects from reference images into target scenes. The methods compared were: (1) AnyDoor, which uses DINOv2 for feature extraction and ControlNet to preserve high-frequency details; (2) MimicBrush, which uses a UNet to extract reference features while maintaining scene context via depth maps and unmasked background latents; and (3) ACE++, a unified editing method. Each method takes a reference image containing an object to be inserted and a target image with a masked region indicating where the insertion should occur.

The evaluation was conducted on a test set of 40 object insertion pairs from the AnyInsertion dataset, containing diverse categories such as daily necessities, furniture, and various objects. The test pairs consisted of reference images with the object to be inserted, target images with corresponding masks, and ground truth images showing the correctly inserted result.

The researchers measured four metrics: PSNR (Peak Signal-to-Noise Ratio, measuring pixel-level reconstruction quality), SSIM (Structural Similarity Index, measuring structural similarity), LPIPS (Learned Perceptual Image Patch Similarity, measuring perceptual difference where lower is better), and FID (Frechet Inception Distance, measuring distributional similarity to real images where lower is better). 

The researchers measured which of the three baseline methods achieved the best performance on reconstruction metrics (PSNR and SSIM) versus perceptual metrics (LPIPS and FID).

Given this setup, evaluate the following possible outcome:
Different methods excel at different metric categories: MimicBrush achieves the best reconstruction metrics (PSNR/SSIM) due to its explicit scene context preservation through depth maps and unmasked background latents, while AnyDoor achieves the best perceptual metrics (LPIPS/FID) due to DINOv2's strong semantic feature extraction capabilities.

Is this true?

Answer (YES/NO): NO